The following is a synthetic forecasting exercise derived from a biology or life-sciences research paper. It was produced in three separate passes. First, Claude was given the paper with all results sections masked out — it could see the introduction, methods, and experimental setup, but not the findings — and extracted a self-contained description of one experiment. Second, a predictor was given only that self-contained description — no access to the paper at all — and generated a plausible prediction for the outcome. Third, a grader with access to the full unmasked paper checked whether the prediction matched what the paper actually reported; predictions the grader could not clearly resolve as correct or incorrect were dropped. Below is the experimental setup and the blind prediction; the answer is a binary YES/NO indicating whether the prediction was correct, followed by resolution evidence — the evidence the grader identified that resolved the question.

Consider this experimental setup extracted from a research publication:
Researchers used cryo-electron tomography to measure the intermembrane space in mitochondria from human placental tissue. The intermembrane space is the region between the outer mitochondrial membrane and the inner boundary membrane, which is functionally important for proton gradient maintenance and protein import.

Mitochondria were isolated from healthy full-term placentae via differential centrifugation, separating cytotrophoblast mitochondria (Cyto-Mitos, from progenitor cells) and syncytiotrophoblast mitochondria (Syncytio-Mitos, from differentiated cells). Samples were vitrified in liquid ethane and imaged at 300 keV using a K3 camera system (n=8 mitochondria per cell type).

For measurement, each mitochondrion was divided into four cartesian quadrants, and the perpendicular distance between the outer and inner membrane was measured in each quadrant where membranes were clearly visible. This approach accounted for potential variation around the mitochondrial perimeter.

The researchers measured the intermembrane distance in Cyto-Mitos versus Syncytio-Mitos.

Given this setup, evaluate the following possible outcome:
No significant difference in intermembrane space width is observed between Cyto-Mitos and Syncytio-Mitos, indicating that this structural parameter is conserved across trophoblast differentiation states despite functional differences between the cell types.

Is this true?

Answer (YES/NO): NO